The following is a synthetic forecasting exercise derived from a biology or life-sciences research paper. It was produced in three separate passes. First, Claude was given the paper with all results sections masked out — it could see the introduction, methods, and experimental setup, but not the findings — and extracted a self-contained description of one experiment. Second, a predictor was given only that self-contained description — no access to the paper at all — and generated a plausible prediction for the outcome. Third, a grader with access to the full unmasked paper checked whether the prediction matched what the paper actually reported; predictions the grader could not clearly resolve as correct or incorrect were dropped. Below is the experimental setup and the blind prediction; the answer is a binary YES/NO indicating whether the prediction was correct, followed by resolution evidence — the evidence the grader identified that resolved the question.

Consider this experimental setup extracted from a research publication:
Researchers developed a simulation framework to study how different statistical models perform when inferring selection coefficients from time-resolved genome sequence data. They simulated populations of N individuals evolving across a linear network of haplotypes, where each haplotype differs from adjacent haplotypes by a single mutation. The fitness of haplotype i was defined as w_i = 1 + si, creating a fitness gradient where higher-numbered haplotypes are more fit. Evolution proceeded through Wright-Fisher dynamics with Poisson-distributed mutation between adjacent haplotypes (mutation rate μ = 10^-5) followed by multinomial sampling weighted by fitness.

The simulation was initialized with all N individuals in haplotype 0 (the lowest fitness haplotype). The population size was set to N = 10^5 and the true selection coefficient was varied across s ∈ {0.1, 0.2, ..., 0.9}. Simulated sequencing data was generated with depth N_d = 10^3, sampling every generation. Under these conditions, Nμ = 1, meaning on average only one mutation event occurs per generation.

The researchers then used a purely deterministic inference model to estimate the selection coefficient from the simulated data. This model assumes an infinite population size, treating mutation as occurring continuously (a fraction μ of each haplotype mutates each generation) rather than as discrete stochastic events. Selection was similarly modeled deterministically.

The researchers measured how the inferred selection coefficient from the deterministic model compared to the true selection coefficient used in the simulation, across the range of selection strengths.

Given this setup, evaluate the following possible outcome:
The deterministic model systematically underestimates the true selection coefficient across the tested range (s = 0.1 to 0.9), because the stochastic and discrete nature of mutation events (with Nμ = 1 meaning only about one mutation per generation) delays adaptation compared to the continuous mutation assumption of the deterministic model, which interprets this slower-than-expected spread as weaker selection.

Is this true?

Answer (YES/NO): YES